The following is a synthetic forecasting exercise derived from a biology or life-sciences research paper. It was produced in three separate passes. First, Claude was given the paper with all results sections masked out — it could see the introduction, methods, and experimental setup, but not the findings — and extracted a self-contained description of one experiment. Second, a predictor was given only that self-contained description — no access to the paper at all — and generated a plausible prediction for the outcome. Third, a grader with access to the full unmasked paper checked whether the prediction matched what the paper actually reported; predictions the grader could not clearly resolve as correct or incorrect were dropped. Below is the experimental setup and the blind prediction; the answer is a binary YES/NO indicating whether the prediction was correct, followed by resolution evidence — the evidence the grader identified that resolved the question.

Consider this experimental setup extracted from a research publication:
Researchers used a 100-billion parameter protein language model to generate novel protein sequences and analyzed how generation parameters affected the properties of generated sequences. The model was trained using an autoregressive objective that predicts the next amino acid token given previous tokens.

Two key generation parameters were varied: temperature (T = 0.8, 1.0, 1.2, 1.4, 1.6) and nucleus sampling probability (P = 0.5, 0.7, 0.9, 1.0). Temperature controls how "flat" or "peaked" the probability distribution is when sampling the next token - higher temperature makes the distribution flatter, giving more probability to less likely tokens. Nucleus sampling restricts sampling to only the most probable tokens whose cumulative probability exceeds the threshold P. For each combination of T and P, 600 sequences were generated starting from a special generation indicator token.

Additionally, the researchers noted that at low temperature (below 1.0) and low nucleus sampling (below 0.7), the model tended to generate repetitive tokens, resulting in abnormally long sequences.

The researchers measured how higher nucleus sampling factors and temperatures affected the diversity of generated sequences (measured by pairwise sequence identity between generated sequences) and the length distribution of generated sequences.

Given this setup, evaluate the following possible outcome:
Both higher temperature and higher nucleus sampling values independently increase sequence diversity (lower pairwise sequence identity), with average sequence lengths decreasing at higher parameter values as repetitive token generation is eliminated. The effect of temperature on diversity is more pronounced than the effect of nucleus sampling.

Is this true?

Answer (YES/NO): NO